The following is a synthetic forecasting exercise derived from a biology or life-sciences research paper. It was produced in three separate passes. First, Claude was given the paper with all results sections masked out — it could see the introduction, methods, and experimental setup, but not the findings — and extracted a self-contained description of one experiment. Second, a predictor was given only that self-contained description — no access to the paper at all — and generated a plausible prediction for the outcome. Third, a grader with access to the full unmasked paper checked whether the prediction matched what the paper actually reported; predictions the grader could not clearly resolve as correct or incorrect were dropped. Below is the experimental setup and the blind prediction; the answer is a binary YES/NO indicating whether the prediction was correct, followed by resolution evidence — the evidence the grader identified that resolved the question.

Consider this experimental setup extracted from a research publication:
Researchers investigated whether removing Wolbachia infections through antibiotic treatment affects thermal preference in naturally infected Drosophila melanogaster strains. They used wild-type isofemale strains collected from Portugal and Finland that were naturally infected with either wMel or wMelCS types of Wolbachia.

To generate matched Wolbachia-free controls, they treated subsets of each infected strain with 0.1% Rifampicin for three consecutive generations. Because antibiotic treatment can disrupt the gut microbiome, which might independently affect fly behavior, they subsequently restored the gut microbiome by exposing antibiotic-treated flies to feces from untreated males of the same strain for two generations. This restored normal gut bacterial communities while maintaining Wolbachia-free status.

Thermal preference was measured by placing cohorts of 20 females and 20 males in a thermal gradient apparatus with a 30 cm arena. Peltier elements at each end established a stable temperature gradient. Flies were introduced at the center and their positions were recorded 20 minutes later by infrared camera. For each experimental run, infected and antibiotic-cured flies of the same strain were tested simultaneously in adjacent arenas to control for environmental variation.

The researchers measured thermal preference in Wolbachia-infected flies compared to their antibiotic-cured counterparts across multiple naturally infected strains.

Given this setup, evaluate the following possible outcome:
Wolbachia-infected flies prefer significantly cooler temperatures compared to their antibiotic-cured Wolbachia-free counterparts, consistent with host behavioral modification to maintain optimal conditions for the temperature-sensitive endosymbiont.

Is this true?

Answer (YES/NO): NO